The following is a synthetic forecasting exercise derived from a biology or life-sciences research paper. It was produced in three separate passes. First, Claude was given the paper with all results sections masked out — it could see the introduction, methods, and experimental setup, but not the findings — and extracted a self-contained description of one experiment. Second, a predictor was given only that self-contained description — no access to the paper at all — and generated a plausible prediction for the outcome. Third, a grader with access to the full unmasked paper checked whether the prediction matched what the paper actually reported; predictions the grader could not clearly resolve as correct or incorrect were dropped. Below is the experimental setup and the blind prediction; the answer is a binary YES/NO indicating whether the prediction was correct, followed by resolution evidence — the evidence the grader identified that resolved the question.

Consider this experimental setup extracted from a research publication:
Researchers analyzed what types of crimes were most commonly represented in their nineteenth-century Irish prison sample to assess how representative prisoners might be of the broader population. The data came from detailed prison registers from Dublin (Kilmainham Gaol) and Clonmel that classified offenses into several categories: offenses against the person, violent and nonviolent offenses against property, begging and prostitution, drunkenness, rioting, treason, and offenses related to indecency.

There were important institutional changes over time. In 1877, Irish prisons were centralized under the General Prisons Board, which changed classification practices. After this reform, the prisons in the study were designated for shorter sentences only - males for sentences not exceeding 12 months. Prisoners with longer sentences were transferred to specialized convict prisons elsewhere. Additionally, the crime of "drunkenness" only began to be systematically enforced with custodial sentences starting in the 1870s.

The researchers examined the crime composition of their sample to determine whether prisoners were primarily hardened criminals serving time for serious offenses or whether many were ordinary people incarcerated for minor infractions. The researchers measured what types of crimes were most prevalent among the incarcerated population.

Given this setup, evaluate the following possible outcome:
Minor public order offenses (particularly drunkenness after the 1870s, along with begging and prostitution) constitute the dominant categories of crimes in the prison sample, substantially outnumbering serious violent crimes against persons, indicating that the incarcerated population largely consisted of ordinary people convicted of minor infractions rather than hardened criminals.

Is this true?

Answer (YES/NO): NO